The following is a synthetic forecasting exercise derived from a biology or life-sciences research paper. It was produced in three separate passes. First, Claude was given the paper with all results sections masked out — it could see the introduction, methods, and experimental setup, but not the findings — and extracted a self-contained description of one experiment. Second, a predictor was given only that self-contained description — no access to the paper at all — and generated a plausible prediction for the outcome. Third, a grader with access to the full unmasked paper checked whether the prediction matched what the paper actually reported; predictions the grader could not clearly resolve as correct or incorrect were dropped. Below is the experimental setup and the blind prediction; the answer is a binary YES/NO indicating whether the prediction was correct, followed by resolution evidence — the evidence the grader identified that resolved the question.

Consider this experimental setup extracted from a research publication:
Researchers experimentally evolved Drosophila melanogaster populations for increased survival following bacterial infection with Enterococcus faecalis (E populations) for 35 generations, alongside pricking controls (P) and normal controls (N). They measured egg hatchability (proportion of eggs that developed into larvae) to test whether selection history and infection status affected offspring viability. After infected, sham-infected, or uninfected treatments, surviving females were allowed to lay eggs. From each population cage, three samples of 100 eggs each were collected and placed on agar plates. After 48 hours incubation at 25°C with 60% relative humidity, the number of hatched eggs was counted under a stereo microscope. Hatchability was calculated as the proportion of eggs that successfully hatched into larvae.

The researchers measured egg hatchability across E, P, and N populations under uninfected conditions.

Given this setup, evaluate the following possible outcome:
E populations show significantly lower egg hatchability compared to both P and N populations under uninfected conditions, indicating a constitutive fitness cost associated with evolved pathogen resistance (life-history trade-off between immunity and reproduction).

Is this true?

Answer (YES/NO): NO